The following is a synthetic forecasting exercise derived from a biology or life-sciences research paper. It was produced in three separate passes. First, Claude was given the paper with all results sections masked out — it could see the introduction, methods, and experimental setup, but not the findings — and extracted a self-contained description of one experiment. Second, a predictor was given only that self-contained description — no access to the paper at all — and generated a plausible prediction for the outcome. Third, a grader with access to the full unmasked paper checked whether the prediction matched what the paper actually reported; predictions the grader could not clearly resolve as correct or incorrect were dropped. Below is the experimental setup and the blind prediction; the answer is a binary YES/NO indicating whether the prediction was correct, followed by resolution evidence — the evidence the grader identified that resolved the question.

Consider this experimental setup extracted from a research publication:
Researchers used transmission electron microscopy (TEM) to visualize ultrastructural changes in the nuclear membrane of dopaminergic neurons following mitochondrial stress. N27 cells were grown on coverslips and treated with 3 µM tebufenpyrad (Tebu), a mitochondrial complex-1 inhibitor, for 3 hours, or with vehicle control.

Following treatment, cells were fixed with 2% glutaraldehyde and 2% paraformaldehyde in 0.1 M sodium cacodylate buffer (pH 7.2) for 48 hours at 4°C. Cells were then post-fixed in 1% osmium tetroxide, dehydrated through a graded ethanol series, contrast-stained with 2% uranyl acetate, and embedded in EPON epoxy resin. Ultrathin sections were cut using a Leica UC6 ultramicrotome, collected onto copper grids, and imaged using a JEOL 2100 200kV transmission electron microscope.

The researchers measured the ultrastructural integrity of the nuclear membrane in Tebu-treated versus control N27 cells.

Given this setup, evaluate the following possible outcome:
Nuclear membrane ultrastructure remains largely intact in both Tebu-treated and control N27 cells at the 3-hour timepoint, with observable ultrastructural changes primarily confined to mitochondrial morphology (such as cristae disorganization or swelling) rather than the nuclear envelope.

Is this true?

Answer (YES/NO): NO